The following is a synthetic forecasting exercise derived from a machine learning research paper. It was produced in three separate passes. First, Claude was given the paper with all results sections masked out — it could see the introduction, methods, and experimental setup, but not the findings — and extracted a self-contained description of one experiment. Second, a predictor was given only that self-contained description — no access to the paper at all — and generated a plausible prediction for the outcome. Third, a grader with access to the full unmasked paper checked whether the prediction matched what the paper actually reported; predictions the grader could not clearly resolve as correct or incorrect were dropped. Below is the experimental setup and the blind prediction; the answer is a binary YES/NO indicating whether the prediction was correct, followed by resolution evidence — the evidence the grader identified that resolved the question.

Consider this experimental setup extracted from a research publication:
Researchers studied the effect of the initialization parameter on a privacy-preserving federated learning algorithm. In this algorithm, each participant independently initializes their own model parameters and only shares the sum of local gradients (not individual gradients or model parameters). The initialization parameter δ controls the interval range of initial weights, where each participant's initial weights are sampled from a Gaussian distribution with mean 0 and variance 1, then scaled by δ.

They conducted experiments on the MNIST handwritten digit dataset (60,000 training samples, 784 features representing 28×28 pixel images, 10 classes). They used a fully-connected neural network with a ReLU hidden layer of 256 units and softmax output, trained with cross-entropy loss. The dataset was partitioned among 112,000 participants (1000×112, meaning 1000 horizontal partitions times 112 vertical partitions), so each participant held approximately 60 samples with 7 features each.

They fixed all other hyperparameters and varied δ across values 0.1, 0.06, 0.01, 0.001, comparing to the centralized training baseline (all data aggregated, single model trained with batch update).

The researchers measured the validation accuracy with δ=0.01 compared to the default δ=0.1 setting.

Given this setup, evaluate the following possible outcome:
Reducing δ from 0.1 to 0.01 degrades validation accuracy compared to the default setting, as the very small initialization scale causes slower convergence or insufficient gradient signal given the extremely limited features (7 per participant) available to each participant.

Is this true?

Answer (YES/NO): NO